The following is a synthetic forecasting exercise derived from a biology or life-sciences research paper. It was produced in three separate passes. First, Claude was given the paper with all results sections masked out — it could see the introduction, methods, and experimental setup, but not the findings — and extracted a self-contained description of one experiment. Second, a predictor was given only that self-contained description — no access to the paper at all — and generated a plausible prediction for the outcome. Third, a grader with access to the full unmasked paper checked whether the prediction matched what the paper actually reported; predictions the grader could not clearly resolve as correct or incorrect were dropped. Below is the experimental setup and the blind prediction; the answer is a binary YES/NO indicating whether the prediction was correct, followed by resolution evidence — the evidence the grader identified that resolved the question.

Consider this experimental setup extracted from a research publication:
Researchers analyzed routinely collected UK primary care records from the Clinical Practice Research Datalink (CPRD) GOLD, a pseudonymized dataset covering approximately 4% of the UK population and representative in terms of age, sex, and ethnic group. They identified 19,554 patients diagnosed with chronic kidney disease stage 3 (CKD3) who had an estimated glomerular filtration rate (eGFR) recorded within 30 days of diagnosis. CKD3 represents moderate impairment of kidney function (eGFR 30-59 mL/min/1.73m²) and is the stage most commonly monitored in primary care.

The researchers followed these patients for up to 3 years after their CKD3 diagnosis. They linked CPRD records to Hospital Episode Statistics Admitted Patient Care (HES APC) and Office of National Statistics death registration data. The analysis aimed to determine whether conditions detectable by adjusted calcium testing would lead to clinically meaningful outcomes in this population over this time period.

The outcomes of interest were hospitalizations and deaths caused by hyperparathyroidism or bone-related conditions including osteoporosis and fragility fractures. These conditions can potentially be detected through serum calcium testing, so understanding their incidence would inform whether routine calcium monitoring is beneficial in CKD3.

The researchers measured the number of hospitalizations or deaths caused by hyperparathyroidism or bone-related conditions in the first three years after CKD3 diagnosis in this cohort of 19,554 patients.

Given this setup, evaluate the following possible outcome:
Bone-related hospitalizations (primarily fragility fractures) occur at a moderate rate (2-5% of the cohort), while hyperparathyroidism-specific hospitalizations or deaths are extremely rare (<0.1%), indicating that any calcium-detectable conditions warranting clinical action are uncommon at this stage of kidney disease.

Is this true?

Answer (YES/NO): NO